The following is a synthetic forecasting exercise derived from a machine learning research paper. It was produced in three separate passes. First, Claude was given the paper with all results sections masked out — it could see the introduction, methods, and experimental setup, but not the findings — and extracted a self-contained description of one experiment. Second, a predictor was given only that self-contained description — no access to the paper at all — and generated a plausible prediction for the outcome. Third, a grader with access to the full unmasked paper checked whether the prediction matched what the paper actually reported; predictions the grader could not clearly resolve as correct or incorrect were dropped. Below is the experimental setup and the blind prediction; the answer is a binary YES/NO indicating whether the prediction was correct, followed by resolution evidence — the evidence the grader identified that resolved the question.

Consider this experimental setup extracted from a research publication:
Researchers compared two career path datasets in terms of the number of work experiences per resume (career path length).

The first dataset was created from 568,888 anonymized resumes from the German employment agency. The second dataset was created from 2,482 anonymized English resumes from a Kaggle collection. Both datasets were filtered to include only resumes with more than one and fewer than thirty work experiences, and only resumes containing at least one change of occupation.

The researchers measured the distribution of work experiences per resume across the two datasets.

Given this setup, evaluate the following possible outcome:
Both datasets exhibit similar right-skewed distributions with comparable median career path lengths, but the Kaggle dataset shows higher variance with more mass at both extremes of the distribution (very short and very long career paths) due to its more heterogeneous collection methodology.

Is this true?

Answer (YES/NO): NO